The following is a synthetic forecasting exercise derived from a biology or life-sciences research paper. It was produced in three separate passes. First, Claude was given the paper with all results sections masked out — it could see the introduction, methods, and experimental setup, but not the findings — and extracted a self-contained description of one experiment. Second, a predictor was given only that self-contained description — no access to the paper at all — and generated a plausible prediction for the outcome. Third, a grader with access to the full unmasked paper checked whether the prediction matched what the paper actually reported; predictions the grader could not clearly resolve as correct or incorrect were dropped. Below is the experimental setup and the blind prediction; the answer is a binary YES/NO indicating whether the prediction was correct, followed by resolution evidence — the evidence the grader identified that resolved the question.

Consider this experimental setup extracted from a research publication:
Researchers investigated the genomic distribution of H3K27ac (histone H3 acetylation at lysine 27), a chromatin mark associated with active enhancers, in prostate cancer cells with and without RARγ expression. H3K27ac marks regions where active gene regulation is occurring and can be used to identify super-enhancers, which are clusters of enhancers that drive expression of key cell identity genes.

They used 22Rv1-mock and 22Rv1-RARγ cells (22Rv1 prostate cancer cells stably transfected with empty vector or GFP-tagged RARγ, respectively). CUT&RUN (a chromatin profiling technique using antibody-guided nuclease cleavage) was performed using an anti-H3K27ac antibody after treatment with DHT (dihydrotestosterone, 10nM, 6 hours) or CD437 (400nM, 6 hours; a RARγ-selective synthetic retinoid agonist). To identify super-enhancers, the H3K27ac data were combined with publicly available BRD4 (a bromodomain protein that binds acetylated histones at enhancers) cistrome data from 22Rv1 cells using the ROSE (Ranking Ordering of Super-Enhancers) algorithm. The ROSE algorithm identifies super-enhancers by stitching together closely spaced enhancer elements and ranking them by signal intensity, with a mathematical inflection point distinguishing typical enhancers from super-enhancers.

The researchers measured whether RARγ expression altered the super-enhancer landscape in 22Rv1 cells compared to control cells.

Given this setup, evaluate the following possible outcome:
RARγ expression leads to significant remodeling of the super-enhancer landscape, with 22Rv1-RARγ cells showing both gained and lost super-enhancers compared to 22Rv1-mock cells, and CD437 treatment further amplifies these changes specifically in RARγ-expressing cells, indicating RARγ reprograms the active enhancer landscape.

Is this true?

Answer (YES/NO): NO